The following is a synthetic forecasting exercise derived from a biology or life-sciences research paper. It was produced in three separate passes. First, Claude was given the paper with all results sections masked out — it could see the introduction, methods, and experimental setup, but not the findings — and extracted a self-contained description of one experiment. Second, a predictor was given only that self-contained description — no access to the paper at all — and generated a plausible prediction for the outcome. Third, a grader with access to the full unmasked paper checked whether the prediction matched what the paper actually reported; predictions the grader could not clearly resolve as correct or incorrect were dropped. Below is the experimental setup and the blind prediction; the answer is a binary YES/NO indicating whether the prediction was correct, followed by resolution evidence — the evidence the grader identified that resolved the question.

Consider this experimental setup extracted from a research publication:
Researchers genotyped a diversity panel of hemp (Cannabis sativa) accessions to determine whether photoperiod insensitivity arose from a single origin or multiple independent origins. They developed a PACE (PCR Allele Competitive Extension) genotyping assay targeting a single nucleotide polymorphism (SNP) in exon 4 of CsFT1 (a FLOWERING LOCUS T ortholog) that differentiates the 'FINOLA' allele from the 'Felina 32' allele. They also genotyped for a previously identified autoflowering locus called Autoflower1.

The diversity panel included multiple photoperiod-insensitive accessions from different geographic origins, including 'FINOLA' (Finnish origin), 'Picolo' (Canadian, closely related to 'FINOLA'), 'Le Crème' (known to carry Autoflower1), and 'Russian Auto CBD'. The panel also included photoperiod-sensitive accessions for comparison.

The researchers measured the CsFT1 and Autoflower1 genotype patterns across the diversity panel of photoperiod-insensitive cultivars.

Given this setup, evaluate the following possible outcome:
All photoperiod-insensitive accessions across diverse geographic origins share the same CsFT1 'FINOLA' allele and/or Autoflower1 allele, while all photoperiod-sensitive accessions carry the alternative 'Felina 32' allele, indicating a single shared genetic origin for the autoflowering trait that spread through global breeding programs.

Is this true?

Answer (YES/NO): NO